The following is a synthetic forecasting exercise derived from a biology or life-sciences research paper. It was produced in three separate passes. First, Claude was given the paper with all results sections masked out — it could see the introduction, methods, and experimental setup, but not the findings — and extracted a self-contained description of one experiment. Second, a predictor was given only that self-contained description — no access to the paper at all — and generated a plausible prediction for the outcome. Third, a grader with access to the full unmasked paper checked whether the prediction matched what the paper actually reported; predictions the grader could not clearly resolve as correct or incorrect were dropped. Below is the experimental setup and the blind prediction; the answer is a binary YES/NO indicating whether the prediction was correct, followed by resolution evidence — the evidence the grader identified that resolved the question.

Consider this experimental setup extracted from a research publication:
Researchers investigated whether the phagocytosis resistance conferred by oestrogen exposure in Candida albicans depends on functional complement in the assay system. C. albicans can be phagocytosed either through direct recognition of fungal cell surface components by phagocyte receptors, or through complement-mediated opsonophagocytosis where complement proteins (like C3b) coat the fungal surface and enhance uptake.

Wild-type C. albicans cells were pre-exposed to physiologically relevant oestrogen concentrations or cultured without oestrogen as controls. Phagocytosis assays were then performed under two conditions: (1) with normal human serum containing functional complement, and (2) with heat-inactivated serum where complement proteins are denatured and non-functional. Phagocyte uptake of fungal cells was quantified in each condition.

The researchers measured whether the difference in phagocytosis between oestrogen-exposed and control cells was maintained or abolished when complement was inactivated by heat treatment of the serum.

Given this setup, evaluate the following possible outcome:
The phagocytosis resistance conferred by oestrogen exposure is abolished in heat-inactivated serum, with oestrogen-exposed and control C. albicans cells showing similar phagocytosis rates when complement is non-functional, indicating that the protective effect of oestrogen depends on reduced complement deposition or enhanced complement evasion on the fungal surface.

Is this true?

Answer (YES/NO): YES